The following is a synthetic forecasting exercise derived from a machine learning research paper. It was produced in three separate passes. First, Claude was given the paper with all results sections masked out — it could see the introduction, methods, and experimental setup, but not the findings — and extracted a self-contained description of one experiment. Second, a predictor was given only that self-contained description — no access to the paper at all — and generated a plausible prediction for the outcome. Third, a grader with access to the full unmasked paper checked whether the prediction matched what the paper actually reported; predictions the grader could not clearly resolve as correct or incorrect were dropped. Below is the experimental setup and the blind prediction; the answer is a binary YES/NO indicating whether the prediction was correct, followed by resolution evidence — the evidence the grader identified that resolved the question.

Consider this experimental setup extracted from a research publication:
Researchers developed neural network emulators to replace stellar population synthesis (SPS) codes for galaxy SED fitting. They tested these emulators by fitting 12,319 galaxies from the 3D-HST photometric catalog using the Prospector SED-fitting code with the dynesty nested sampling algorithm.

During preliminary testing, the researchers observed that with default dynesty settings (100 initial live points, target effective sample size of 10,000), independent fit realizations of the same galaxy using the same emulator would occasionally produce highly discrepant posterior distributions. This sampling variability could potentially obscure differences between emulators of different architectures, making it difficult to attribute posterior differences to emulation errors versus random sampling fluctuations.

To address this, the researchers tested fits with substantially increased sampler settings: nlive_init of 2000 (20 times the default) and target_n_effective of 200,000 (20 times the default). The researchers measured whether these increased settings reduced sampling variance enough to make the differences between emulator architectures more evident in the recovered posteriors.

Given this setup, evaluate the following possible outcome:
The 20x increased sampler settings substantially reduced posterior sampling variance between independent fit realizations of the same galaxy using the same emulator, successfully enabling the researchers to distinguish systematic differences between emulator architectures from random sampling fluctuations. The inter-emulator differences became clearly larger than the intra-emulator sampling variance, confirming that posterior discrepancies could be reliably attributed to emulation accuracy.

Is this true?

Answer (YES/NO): NO